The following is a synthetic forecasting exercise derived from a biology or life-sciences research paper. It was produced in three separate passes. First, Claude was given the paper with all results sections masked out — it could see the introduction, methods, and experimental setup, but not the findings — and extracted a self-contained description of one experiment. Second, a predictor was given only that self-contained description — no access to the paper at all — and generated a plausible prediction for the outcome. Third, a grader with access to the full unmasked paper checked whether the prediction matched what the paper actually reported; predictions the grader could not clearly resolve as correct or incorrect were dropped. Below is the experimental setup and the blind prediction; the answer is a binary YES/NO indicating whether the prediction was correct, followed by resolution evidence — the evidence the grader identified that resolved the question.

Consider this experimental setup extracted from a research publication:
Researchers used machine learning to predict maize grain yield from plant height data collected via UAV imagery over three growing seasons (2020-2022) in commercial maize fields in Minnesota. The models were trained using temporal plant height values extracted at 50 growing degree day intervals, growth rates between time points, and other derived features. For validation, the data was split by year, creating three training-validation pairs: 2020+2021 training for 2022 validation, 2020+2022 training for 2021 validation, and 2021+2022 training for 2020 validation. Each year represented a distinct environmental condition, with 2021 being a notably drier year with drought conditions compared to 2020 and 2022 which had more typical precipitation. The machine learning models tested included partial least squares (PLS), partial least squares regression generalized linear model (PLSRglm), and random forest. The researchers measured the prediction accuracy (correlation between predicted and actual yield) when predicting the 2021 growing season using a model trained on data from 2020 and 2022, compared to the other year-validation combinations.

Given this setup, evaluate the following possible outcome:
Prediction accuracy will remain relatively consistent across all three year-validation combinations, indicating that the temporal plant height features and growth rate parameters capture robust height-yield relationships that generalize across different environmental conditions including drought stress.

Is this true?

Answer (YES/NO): NO